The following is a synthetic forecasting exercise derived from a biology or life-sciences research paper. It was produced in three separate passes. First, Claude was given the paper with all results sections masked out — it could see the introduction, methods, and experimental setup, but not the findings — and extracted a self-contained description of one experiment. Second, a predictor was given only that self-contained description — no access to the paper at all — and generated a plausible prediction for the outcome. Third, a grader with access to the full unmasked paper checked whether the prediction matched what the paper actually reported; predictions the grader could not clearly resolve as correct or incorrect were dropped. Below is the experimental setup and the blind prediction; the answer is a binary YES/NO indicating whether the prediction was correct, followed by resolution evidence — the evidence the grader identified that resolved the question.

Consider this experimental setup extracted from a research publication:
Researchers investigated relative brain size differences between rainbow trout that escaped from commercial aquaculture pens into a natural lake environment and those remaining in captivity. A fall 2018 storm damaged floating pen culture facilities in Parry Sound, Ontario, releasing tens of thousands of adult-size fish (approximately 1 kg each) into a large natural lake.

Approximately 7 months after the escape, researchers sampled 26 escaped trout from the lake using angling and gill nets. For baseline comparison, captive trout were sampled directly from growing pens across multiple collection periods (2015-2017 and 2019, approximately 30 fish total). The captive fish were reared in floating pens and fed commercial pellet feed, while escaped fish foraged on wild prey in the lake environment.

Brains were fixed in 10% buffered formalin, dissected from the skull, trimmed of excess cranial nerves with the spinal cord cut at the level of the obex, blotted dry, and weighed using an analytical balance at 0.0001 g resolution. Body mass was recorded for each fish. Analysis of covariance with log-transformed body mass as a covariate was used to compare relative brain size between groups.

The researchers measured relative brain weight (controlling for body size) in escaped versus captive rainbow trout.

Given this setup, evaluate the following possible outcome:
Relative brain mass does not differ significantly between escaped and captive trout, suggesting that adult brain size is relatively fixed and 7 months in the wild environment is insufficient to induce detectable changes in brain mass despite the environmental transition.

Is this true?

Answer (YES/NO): NO